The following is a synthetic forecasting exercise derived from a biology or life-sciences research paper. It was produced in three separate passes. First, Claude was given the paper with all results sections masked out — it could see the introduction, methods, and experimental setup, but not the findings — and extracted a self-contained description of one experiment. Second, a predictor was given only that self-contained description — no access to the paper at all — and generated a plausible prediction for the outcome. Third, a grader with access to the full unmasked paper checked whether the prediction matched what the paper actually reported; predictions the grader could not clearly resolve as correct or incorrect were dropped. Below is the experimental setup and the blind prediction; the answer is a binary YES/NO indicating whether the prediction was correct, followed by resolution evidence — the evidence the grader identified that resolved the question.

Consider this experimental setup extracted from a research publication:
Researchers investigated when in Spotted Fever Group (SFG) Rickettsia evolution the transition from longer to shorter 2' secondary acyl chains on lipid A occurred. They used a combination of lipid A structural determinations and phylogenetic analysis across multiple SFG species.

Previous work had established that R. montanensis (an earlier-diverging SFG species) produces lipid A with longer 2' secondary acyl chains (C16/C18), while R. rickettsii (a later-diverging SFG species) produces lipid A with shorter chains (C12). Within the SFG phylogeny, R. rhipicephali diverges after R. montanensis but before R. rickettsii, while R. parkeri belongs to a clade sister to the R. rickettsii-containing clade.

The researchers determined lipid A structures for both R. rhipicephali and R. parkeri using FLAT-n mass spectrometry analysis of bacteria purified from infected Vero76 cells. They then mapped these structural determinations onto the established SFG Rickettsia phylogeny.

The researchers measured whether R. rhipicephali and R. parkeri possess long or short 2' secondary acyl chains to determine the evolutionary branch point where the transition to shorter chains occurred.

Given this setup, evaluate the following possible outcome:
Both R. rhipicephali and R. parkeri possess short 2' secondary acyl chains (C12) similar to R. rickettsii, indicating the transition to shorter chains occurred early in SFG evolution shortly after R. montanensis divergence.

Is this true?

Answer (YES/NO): NO